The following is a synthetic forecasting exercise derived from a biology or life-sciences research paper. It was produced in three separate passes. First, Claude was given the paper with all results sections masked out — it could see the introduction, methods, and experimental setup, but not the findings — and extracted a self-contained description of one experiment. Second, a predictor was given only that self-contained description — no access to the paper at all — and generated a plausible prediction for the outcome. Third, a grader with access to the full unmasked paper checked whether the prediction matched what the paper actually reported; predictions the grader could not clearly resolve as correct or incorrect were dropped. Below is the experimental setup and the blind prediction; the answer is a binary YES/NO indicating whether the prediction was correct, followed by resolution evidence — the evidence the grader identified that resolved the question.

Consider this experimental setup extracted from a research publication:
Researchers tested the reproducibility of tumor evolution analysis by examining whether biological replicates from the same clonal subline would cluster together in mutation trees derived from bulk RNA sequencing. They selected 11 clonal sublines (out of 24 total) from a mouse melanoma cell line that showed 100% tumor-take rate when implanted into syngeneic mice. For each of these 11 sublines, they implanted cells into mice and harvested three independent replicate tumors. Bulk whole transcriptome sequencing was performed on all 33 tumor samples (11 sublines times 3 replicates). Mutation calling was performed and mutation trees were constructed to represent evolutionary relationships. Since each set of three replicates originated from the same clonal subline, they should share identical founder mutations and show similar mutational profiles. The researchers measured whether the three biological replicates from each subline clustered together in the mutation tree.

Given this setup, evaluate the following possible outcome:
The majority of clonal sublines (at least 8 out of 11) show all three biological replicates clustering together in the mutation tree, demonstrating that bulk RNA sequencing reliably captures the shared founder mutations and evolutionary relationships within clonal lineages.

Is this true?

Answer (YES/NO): YES